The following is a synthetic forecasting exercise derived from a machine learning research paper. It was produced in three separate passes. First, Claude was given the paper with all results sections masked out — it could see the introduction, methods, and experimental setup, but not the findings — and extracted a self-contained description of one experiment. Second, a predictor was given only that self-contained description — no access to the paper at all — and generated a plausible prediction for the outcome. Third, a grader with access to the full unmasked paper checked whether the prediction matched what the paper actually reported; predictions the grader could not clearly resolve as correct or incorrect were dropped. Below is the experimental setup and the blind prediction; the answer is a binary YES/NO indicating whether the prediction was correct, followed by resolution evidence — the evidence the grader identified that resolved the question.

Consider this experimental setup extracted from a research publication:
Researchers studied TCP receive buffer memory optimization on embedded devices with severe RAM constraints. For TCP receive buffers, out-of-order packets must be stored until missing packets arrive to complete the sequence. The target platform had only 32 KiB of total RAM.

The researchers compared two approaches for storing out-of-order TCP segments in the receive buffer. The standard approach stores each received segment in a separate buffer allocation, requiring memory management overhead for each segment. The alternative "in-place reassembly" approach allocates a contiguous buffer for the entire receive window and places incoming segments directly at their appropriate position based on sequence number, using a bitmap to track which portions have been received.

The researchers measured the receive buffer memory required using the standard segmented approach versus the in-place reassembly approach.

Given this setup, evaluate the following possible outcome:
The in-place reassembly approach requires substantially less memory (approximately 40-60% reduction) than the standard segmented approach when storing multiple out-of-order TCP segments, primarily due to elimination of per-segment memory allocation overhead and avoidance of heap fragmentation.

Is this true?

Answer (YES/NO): NO